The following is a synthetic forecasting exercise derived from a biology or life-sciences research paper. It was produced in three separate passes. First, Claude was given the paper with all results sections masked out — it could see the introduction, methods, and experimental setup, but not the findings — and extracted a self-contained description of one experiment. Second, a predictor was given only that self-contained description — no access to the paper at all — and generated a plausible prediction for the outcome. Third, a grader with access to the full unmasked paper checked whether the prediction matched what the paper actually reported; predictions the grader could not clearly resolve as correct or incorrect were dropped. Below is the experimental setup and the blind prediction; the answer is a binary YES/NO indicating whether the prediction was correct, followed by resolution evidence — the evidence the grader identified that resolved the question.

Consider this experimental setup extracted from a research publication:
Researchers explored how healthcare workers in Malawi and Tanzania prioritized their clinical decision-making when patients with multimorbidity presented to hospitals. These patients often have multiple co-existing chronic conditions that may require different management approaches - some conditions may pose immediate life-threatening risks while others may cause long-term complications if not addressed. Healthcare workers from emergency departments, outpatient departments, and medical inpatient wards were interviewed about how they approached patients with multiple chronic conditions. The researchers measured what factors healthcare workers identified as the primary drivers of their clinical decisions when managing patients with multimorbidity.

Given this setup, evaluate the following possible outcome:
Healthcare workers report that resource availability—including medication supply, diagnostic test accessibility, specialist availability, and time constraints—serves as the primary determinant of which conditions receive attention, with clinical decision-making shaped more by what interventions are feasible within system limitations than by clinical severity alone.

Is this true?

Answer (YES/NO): NO